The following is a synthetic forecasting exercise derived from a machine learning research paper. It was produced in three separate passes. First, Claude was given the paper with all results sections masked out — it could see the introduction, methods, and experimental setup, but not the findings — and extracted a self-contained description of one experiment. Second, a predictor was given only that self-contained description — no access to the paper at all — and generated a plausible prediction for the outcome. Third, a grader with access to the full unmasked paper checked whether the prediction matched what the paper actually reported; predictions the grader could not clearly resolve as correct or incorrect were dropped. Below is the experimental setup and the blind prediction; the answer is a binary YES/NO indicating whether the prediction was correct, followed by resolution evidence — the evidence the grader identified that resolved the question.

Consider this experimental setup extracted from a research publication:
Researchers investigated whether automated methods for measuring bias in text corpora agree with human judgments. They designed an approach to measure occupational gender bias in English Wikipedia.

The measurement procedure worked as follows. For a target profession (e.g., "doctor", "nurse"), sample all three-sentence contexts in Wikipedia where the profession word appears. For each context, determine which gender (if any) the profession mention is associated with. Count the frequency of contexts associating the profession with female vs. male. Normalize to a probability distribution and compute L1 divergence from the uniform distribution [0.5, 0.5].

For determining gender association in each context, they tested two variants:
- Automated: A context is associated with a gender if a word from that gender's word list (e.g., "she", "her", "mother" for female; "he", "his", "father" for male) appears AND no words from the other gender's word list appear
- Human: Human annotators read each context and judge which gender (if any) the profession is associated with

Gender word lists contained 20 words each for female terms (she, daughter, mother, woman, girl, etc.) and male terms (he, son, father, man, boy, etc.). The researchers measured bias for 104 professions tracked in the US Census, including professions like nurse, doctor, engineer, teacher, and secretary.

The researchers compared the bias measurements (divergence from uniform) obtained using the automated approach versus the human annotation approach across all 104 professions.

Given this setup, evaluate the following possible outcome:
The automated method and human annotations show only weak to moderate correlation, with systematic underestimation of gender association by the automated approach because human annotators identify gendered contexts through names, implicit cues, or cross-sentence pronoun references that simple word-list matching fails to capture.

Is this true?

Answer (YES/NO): NO